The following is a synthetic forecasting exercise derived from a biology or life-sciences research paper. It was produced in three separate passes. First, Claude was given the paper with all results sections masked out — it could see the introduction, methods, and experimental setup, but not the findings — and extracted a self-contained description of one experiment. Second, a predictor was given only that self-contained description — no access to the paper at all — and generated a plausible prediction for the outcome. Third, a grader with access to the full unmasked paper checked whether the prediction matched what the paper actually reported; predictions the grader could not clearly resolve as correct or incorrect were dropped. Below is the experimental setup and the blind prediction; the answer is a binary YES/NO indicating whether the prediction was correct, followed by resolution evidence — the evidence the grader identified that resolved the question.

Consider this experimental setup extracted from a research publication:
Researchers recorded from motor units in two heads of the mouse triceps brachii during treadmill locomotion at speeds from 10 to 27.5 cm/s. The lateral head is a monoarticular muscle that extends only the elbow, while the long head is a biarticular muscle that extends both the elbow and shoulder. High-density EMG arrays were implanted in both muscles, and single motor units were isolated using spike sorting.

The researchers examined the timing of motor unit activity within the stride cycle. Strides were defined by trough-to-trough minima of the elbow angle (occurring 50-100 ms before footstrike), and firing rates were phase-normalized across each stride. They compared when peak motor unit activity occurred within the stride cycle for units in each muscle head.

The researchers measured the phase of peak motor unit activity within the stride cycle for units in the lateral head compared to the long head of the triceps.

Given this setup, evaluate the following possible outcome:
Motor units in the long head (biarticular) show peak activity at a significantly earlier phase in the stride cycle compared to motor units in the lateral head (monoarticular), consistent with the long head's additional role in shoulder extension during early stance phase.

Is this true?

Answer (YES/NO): YES